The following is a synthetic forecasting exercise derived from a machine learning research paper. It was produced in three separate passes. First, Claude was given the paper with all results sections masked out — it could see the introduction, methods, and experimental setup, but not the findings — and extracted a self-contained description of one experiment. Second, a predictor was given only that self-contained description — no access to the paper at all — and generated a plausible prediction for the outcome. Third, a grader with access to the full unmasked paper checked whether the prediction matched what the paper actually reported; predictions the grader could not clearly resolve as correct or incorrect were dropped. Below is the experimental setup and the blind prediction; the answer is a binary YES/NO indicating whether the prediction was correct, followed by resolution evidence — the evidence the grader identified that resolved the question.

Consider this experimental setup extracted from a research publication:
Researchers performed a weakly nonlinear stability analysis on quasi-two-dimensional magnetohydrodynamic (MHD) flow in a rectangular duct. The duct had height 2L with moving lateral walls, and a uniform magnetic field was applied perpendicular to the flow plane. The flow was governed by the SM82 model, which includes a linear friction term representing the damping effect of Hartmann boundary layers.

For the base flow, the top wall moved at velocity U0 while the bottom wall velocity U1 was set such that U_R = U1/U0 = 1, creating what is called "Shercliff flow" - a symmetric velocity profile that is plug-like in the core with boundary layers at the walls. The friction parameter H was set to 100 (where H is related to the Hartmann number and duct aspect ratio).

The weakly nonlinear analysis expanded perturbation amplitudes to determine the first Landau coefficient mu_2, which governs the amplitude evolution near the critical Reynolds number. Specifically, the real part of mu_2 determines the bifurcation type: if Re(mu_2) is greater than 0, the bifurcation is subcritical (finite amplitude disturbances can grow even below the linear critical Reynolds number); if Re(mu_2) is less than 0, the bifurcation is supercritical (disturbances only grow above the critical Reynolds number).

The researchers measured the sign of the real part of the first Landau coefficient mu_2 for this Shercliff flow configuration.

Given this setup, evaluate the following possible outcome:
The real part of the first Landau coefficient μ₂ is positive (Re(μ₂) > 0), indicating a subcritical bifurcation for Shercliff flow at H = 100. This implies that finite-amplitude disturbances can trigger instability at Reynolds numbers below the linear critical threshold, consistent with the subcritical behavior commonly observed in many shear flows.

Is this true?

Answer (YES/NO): YES